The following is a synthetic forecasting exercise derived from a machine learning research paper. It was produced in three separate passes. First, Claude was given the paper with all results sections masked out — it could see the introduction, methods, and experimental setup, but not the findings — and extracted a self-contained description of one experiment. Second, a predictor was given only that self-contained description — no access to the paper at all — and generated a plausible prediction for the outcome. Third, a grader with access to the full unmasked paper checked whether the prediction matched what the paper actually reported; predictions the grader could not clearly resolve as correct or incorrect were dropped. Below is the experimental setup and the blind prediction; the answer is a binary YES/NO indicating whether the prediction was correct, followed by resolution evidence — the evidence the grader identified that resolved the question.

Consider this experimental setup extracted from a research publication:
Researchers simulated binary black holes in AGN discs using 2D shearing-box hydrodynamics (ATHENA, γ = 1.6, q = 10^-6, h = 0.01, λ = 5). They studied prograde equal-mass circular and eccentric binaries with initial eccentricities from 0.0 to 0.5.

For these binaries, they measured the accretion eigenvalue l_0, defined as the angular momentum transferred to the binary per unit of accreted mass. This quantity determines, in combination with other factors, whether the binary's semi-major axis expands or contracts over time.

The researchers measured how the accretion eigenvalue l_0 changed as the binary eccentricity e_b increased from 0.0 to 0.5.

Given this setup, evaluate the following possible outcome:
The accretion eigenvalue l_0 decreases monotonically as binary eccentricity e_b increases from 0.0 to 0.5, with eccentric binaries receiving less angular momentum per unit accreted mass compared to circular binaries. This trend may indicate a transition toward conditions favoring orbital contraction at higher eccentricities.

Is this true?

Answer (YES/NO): NO